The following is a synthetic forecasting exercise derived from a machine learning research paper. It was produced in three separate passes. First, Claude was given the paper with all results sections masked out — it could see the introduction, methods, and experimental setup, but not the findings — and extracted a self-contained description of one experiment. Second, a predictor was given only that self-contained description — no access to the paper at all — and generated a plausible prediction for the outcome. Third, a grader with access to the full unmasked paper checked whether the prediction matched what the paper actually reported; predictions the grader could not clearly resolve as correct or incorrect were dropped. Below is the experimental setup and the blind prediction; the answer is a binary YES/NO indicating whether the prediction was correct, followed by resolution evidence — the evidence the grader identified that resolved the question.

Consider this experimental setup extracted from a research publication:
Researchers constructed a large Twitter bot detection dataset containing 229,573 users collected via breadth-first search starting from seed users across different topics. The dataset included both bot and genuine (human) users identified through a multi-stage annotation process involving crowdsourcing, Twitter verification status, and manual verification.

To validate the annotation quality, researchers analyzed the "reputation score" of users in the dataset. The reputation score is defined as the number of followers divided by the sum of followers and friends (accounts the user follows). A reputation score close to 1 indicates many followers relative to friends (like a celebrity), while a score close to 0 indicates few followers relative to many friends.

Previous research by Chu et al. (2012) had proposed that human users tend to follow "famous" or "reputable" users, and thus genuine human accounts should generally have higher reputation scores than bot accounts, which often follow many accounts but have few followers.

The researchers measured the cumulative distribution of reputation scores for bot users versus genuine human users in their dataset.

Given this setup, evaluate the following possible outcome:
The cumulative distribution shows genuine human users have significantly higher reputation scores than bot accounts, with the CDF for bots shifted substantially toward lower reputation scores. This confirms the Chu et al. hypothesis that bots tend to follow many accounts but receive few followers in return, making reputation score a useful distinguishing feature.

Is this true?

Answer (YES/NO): YES